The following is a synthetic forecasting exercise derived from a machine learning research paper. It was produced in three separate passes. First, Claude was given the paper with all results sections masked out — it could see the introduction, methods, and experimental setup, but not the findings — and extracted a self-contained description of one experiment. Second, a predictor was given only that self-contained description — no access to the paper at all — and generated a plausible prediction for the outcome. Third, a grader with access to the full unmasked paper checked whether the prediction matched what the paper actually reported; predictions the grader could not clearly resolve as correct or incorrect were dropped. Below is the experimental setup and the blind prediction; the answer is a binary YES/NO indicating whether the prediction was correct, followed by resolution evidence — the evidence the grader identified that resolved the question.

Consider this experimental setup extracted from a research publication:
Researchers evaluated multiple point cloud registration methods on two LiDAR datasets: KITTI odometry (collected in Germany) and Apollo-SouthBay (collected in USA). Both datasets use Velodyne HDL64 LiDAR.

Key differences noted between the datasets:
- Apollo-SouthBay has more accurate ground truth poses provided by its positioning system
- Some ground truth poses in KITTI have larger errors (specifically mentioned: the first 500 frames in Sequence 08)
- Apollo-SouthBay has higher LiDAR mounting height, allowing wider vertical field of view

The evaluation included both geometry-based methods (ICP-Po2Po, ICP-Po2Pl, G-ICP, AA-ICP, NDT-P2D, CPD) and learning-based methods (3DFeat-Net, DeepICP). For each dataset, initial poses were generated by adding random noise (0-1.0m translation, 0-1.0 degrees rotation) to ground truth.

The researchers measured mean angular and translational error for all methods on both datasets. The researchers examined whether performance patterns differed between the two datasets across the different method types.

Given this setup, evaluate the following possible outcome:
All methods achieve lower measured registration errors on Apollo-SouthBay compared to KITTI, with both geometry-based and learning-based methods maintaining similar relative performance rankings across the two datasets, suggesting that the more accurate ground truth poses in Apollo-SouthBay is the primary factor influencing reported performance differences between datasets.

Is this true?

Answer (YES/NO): NO